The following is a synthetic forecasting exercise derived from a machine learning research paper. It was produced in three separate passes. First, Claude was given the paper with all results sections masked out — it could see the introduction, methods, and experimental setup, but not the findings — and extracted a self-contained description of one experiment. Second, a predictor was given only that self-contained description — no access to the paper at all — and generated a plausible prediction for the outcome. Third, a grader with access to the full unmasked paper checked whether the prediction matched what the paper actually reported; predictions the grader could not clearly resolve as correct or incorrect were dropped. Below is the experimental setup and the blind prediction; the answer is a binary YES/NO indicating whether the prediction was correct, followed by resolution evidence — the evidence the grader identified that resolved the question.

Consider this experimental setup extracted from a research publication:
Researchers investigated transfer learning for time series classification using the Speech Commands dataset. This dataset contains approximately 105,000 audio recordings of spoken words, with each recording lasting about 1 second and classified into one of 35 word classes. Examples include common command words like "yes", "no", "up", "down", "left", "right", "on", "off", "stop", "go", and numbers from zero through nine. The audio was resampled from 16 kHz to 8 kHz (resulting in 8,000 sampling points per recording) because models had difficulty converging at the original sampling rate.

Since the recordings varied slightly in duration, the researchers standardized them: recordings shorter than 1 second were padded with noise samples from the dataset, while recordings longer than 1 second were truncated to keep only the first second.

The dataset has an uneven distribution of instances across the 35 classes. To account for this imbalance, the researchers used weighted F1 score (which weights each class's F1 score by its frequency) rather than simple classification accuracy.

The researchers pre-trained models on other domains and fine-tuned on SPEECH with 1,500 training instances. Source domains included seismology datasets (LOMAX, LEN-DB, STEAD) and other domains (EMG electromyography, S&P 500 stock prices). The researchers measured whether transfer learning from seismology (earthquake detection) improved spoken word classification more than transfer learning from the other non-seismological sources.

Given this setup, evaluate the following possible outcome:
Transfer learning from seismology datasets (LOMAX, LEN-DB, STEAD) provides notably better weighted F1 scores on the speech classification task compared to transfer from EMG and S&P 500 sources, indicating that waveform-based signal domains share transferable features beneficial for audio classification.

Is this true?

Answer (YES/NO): NO